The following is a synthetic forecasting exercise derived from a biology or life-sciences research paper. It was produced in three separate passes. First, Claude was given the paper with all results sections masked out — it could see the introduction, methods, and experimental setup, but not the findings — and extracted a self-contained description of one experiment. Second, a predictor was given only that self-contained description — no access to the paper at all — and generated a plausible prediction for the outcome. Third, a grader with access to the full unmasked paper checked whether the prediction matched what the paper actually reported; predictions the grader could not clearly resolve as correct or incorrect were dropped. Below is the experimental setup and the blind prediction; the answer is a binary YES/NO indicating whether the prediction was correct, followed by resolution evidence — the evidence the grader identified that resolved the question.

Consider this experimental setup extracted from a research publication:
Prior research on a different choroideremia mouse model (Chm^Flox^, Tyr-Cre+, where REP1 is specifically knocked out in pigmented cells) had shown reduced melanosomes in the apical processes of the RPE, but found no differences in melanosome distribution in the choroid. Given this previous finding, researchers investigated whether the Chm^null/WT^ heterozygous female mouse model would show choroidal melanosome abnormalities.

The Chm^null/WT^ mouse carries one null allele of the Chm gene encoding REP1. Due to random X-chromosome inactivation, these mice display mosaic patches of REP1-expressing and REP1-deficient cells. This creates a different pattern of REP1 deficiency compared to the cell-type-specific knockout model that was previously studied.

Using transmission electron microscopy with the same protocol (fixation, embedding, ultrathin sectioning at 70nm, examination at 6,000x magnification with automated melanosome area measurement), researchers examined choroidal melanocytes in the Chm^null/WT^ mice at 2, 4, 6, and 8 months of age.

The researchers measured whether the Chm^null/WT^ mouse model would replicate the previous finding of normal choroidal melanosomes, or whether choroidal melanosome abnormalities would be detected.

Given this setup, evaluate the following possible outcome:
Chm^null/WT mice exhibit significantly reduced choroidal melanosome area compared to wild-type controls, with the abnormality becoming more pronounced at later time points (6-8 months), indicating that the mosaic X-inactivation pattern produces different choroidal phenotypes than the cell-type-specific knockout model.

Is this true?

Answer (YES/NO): NO